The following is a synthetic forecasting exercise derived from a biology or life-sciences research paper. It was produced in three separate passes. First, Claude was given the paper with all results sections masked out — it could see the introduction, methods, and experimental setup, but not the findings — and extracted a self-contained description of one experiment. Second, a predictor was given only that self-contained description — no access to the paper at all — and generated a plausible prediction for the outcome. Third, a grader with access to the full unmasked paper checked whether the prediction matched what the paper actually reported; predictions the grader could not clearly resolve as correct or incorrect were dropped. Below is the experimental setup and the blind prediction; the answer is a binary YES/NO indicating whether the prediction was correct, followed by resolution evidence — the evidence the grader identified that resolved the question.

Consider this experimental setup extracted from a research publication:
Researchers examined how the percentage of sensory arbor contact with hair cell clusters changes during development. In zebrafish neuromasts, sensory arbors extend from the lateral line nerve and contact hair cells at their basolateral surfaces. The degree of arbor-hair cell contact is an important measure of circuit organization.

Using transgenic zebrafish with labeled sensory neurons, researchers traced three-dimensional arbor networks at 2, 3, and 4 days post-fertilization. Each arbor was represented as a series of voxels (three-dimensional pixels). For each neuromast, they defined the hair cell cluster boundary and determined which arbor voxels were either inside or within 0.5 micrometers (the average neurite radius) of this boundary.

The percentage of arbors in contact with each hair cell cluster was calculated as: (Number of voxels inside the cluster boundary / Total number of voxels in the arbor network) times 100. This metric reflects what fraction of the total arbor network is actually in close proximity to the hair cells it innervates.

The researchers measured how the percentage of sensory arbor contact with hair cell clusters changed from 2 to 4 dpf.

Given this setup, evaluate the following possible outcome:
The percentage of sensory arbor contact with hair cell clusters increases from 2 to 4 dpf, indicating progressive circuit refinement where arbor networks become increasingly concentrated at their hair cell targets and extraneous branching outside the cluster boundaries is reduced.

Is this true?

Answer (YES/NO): YES